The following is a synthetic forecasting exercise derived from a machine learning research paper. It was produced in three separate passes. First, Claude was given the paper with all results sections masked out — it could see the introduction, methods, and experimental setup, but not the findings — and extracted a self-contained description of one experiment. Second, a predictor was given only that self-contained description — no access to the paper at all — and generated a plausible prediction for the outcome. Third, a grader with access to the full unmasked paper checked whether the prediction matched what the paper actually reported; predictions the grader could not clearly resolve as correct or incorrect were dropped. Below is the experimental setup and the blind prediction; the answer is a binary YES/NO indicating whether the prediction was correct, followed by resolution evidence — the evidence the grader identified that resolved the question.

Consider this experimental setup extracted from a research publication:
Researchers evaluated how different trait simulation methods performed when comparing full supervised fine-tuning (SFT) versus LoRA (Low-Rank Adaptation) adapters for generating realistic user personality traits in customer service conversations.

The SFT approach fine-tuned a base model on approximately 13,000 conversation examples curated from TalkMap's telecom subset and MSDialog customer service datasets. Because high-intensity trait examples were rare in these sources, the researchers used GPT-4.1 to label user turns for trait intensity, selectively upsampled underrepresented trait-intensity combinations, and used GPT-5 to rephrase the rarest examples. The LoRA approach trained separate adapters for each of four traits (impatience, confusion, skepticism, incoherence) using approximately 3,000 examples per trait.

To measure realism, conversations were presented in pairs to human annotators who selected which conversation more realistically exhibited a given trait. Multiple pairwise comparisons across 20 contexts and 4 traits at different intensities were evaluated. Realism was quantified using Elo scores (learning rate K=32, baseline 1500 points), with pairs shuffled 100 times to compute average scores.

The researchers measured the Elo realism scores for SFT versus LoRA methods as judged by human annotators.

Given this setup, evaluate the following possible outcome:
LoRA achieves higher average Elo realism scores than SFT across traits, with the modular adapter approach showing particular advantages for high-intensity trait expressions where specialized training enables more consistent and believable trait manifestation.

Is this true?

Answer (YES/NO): NO